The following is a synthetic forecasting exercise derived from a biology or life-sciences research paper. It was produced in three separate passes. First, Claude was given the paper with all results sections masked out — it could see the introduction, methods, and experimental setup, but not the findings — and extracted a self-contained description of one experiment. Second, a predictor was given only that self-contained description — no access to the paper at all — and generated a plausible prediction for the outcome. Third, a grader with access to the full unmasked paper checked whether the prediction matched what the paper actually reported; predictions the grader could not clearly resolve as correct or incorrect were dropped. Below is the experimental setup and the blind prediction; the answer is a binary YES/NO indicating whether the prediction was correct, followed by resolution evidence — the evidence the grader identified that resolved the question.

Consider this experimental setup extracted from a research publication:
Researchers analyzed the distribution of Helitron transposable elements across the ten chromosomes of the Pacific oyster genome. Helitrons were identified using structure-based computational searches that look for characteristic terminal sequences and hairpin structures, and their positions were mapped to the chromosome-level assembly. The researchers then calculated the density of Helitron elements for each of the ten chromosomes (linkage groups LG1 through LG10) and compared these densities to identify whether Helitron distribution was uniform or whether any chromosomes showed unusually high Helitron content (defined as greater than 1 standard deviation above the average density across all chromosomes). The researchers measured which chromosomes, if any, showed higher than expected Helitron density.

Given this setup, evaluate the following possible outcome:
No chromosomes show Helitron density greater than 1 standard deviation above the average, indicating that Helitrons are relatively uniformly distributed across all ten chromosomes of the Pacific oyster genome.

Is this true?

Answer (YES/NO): NO